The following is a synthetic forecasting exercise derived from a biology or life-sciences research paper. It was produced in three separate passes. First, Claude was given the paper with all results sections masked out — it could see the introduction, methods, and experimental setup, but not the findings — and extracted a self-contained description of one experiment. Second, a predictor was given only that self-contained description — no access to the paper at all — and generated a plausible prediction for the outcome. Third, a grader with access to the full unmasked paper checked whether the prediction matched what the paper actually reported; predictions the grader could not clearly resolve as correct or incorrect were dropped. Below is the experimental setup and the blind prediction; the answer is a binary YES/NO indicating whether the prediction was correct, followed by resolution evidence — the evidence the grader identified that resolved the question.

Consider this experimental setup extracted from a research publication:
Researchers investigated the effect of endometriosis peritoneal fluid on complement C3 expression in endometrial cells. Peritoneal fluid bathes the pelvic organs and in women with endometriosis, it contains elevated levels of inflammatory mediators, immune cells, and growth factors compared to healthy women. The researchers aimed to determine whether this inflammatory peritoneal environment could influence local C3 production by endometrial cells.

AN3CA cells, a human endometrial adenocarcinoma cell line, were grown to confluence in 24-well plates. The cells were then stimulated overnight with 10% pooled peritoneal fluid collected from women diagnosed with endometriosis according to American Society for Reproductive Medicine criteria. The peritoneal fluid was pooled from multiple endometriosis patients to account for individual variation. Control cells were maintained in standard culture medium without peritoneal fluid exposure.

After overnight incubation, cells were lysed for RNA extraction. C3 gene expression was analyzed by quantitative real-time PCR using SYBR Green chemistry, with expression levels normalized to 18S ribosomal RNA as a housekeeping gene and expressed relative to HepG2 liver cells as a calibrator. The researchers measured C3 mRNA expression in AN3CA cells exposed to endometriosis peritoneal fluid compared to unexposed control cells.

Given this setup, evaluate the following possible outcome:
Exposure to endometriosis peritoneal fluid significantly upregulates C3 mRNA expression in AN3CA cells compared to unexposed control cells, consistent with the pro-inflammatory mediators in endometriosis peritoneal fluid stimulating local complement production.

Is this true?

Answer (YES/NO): NO